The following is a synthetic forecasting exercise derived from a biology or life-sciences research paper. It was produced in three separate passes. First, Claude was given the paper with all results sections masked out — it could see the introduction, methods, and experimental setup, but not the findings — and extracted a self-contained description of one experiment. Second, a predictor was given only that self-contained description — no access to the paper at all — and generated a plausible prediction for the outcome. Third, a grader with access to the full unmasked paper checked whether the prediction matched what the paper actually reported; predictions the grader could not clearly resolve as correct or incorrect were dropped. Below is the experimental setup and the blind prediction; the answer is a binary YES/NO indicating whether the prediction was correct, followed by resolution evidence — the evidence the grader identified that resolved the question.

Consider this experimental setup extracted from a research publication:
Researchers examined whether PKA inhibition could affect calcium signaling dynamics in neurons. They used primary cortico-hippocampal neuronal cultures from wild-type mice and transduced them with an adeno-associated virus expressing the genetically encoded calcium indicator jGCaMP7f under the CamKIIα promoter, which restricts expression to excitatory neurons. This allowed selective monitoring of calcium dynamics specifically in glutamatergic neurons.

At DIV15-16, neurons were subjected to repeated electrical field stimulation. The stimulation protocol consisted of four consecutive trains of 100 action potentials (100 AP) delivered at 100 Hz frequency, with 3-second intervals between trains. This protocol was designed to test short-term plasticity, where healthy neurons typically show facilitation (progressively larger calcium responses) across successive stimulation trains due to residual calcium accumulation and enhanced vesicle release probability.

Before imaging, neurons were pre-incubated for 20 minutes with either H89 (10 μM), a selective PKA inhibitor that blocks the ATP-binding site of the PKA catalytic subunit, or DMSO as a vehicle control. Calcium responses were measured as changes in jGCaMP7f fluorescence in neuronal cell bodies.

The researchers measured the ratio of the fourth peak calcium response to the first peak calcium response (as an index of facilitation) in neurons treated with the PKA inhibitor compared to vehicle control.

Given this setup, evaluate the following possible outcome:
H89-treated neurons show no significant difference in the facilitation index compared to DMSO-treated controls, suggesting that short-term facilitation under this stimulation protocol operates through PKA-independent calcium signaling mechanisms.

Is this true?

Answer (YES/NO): NO